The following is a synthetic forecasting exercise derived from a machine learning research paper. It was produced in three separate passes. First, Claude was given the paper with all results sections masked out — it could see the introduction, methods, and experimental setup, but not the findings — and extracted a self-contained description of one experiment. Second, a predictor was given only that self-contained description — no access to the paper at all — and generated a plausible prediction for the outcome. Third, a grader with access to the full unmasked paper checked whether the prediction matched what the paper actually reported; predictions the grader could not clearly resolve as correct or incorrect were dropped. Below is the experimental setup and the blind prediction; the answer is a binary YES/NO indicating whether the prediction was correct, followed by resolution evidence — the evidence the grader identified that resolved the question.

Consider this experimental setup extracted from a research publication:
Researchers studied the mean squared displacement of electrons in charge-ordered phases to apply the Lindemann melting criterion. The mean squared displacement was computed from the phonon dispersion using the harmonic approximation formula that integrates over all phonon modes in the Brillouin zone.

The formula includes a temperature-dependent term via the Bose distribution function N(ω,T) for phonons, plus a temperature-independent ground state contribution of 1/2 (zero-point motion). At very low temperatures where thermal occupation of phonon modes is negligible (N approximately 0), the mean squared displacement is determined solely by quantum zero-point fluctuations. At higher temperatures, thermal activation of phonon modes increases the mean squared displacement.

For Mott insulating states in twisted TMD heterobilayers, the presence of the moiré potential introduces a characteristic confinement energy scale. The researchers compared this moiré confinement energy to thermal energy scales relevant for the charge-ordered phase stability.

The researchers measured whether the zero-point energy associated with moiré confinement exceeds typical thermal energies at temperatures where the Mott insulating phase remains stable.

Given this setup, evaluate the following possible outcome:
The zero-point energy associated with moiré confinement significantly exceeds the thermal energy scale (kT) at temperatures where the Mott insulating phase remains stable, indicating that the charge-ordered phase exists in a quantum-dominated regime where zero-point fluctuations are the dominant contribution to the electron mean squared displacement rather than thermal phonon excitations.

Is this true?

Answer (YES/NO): YES